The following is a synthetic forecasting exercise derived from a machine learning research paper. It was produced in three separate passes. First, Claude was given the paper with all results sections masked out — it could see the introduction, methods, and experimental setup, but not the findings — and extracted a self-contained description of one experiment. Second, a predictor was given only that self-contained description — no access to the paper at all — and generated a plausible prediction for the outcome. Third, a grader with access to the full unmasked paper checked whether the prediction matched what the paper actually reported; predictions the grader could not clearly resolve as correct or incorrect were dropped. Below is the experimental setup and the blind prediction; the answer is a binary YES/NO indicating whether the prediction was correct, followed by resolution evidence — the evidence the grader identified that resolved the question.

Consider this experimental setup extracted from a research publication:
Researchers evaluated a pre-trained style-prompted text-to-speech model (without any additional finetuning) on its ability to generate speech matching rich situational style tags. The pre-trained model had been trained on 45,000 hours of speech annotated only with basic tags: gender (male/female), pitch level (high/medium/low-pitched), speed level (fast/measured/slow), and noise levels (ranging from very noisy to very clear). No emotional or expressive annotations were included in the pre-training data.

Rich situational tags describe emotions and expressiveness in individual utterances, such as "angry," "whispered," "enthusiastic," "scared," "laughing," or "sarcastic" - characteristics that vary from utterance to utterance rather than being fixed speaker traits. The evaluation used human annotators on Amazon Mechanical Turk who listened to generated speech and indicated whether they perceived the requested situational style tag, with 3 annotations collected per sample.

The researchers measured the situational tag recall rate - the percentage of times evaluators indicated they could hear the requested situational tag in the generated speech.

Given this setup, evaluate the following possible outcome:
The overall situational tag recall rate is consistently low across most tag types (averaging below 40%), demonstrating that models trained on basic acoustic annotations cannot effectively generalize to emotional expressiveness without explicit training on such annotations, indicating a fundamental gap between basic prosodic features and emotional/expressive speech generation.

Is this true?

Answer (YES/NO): YES